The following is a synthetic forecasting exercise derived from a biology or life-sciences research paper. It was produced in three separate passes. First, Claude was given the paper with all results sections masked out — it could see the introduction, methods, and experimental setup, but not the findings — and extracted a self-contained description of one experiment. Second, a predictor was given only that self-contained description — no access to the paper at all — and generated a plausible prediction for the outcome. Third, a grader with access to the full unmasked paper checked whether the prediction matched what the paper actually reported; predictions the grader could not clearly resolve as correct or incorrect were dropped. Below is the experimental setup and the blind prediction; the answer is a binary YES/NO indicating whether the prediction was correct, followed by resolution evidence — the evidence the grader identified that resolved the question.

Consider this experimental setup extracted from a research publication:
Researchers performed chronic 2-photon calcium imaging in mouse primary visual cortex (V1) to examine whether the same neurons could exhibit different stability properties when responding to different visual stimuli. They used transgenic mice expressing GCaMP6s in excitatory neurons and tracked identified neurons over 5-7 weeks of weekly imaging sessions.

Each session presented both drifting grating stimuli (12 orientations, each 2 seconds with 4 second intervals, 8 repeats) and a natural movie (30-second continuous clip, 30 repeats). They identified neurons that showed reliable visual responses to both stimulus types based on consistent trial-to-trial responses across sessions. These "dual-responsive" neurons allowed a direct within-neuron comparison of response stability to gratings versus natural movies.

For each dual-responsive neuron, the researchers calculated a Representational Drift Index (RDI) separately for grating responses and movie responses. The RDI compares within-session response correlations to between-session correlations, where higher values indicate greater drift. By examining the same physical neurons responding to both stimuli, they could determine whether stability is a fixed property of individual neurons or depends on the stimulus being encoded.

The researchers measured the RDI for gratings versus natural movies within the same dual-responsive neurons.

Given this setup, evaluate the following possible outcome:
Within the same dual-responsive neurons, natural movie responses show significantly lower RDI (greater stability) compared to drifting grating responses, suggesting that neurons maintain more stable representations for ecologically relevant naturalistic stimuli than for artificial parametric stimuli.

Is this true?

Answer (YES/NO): NO